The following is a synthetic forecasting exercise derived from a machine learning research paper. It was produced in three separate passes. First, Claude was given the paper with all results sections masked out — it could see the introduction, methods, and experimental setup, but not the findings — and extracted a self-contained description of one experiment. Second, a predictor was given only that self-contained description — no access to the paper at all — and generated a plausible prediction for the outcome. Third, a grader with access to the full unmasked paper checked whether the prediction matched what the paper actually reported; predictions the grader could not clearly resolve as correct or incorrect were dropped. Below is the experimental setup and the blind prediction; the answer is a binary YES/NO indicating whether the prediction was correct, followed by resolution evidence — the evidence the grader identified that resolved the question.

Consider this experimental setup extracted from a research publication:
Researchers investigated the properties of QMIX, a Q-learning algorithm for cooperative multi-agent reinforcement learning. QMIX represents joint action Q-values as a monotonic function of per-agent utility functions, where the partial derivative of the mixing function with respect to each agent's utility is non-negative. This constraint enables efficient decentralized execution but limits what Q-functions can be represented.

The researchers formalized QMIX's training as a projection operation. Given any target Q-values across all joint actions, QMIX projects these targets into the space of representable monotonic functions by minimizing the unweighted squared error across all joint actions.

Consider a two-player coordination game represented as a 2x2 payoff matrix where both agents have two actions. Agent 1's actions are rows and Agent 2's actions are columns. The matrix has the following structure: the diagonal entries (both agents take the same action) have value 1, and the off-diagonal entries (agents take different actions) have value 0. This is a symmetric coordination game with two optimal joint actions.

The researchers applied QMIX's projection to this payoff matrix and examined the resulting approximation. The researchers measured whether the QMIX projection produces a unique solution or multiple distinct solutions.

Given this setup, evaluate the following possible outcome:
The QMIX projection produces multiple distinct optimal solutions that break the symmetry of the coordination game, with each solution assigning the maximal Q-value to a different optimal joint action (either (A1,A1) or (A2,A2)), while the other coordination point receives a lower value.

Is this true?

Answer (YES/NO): YES